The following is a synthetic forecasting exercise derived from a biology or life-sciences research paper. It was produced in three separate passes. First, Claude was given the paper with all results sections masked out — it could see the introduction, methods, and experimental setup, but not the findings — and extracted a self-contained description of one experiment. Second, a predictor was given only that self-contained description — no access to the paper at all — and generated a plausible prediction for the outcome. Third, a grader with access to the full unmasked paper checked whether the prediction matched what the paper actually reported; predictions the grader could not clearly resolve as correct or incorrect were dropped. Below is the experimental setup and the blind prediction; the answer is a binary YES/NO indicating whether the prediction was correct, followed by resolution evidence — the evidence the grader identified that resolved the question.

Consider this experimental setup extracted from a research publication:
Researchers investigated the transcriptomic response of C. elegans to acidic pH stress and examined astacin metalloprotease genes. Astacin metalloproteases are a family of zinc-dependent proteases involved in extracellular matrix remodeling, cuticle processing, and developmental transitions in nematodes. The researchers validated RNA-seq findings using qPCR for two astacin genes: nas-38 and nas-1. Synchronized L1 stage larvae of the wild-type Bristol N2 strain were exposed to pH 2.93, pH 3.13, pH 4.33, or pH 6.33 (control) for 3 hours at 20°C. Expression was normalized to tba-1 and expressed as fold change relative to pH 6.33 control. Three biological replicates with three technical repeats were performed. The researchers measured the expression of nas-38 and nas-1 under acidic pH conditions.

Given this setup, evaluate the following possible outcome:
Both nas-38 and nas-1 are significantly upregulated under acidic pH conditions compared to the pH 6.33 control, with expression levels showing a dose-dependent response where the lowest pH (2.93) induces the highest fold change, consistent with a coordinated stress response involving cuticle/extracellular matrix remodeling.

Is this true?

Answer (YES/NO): NO